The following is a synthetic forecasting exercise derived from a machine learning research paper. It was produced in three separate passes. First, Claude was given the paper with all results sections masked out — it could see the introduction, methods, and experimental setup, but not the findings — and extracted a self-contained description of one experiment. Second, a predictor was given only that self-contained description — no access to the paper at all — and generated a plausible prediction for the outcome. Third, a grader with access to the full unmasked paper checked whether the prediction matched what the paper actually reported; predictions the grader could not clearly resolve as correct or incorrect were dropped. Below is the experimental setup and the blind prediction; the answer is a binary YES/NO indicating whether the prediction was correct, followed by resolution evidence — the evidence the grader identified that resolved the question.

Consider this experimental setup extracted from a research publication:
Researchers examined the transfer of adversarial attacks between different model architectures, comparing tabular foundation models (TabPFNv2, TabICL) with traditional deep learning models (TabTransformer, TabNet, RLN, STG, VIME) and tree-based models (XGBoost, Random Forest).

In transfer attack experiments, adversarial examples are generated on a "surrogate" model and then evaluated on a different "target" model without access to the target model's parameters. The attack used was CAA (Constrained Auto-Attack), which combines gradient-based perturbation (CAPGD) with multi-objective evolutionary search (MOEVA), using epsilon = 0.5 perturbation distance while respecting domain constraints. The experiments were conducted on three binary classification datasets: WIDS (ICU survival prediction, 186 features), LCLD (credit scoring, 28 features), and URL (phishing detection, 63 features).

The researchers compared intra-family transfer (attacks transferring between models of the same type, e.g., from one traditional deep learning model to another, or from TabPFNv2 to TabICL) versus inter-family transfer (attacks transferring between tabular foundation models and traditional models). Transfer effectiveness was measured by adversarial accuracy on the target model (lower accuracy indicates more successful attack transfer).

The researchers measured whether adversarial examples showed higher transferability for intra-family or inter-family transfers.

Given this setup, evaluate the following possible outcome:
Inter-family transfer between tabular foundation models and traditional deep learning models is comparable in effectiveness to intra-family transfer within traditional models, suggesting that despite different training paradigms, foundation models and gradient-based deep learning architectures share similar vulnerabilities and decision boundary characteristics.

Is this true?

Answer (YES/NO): YES